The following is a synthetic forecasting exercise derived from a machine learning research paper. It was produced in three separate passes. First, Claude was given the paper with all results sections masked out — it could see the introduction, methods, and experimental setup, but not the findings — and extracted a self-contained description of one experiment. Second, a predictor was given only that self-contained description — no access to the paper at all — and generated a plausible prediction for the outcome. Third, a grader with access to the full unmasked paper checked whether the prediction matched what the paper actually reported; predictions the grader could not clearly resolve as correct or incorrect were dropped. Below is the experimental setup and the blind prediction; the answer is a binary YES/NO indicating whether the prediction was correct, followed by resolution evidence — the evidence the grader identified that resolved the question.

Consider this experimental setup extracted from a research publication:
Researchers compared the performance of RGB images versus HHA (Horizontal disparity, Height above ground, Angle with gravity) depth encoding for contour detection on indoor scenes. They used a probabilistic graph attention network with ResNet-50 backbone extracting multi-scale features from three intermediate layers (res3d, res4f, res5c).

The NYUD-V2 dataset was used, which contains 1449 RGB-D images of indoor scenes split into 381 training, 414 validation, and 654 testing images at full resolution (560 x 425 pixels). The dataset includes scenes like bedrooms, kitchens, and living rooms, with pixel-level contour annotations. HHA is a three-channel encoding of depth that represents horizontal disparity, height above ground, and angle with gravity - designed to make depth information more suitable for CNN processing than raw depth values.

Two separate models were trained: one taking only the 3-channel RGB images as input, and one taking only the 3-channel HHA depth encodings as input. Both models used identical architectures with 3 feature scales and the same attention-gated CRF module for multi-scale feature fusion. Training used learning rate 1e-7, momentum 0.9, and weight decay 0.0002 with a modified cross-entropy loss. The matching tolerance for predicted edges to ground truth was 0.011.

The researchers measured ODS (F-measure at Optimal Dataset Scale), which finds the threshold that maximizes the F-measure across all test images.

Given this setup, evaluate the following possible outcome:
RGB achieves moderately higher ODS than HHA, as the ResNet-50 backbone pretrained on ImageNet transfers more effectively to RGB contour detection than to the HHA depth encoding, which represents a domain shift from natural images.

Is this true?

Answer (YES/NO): YES